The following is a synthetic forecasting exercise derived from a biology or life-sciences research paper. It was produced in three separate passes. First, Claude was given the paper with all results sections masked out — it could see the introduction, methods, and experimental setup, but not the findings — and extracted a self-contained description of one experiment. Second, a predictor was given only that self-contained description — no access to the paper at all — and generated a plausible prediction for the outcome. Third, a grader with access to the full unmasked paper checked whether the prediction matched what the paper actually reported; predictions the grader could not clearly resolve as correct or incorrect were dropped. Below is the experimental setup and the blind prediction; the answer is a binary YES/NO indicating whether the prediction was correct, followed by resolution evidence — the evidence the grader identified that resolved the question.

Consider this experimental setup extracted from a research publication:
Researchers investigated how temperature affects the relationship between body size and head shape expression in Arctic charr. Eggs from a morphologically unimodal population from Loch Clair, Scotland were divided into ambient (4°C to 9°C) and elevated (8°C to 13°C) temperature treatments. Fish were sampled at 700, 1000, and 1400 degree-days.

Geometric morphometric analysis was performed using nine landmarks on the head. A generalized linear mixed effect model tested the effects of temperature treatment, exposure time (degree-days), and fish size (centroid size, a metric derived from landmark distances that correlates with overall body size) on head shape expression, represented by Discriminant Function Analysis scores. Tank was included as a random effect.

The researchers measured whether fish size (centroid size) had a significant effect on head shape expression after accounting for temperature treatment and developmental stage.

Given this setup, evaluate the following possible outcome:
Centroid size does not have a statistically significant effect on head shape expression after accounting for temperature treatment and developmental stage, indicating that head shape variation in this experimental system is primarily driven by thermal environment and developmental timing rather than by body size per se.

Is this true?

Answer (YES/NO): NO